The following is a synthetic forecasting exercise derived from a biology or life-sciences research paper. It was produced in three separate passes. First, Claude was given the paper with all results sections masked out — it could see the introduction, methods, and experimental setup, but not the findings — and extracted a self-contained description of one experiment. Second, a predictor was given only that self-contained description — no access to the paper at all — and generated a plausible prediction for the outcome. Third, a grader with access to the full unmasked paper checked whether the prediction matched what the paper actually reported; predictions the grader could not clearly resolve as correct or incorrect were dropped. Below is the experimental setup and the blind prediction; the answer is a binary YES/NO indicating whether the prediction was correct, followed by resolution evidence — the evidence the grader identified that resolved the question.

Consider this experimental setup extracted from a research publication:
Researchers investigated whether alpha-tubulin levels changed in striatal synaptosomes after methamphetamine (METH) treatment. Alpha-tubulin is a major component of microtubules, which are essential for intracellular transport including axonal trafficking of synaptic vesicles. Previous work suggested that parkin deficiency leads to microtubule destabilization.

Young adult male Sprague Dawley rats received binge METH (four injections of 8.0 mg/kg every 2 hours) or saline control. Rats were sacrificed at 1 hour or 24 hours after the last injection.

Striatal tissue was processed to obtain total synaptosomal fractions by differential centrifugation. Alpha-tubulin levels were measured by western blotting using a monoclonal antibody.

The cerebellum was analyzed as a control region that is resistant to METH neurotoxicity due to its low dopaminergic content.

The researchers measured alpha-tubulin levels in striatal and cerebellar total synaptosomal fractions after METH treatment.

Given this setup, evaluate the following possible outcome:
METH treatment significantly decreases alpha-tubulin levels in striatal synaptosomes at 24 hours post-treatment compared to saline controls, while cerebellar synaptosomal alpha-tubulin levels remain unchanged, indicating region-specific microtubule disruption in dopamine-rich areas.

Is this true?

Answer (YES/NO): NO